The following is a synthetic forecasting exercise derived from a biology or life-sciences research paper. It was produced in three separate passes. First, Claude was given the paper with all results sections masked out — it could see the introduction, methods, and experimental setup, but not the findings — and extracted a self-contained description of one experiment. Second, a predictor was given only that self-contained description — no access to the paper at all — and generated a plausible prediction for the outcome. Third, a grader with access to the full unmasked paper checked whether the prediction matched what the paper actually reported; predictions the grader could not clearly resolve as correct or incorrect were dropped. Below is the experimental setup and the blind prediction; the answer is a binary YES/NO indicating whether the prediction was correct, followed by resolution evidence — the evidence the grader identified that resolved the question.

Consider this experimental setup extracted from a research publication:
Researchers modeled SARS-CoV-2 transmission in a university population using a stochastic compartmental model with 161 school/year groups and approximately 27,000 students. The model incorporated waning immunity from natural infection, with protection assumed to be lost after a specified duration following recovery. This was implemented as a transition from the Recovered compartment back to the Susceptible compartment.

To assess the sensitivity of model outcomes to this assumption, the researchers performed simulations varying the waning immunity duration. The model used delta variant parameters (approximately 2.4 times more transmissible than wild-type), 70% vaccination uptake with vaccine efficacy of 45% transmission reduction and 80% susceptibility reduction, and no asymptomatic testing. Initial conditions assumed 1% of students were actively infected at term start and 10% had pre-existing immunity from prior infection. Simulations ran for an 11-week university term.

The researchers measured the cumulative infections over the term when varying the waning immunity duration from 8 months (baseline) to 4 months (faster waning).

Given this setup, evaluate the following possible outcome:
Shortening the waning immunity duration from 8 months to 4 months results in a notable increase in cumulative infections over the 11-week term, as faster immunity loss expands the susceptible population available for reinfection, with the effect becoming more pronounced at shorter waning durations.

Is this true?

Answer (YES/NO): NO